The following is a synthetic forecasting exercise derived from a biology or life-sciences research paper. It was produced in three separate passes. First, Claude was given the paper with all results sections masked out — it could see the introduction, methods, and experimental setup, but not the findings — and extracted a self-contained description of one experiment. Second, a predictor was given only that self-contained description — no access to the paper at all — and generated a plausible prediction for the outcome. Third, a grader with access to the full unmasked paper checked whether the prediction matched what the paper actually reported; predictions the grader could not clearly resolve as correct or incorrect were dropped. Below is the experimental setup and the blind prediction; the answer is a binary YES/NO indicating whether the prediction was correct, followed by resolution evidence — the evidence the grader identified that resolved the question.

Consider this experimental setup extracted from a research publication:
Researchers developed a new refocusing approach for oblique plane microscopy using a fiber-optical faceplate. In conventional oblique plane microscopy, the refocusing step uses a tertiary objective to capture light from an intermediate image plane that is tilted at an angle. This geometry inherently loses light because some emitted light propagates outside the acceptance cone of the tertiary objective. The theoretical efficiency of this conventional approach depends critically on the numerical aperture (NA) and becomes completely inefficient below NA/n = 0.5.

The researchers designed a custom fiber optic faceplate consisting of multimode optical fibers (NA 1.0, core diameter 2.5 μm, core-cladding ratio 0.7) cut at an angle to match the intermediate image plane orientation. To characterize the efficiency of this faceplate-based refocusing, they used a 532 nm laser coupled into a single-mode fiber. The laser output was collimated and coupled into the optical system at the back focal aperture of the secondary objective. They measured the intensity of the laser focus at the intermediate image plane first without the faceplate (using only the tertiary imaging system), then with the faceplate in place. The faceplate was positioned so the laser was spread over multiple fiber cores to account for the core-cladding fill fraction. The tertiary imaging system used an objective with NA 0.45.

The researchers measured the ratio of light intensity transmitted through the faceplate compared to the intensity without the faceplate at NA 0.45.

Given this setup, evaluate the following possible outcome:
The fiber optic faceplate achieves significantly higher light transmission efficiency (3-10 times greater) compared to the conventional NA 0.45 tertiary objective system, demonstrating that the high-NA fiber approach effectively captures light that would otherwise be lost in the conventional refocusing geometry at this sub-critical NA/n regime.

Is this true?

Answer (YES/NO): NO